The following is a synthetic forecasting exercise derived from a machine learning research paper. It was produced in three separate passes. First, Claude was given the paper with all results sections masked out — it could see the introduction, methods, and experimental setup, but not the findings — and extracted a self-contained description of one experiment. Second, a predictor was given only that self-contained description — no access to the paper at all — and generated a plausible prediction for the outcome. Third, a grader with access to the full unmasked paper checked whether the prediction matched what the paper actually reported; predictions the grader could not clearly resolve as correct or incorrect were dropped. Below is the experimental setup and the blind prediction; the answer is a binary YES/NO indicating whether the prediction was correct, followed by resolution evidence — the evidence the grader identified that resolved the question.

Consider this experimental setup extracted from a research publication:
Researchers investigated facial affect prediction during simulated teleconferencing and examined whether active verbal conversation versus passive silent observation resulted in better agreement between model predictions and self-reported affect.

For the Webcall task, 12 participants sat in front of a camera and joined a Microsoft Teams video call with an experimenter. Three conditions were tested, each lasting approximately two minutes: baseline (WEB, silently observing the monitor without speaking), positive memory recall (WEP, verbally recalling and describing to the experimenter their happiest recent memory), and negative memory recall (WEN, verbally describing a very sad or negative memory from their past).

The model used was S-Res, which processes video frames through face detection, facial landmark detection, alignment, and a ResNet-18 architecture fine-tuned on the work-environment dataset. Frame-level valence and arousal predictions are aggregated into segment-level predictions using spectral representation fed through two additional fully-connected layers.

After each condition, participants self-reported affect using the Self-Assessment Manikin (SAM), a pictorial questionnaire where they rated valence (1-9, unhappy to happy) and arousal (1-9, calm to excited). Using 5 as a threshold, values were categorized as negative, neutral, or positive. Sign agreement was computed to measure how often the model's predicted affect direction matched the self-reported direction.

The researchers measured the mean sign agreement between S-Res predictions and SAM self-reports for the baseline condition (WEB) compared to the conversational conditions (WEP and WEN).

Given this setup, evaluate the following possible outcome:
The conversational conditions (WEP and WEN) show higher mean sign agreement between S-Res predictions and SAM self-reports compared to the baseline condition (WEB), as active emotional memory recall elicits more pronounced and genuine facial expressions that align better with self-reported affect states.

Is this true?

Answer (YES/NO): YES